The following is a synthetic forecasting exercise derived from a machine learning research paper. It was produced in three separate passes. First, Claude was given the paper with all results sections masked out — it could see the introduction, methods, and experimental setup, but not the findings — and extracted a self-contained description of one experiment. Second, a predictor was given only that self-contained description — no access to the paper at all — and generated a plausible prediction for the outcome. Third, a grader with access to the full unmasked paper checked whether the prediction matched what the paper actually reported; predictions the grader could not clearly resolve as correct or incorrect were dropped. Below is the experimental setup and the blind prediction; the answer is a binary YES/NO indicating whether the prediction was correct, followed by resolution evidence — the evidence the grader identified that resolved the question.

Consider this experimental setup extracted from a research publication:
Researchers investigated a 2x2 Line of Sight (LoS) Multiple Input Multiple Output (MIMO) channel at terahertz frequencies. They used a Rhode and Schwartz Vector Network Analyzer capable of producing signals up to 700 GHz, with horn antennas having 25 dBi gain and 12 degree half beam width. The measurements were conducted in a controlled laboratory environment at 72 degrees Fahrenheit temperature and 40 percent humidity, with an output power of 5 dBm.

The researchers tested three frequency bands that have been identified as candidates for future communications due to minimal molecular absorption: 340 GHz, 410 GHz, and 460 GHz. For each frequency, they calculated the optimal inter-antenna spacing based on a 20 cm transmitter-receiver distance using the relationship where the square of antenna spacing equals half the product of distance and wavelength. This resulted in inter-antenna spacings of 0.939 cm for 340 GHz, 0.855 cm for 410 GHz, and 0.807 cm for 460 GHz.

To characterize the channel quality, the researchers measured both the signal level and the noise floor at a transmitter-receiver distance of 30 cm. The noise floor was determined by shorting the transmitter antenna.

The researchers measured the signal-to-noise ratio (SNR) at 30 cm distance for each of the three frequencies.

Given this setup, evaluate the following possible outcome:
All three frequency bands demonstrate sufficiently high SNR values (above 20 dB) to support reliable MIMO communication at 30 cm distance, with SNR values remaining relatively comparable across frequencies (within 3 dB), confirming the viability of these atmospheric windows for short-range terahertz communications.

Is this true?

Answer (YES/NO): NO